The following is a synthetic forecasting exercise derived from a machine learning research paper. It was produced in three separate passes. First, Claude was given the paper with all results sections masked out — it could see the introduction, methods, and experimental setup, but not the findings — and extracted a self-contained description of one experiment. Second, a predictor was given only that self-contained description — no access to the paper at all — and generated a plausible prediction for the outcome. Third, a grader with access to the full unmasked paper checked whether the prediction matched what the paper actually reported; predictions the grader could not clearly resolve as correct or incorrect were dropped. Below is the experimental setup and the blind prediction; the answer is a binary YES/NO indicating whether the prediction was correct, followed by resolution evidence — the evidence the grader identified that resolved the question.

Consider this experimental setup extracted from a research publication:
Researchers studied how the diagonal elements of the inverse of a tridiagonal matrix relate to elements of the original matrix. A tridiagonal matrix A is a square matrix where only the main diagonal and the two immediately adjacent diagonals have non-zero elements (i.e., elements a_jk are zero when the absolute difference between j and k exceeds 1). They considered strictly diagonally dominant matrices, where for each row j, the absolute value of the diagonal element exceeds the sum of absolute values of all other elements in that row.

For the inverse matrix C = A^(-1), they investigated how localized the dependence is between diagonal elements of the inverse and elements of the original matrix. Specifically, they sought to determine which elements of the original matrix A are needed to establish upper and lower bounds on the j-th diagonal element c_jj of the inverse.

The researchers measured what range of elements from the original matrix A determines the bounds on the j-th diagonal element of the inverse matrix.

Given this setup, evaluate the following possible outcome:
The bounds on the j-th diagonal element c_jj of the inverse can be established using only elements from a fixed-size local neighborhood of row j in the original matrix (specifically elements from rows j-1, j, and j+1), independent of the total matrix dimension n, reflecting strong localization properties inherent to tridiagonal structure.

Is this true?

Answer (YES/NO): NO